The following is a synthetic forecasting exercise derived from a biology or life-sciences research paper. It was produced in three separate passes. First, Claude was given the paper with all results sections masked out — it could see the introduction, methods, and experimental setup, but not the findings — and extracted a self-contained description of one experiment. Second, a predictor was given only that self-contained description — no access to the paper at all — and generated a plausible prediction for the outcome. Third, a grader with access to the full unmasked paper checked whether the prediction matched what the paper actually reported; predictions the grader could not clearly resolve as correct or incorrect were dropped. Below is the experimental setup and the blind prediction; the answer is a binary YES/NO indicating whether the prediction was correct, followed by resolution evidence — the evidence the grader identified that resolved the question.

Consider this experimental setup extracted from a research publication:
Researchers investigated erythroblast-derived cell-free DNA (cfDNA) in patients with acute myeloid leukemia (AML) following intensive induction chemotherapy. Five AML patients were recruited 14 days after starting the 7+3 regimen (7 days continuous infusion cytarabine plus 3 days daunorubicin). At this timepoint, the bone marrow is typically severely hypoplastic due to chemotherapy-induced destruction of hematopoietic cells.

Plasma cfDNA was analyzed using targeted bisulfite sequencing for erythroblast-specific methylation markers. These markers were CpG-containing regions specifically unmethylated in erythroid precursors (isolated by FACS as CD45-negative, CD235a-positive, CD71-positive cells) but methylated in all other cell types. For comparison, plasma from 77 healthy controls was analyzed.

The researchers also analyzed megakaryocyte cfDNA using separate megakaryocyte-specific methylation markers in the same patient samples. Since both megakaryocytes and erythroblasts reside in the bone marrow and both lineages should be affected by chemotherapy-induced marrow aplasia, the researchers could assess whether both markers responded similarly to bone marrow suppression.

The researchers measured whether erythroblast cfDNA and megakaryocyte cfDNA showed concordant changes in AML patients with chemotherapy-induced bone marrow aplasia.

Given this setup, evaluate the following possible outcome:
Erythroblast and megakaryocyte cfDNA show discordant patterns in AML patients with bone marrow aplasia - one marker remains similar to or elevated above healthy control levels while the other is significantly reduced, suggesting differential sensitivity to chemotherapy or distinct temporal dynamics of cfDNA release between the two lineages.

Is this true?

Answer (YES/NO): YES